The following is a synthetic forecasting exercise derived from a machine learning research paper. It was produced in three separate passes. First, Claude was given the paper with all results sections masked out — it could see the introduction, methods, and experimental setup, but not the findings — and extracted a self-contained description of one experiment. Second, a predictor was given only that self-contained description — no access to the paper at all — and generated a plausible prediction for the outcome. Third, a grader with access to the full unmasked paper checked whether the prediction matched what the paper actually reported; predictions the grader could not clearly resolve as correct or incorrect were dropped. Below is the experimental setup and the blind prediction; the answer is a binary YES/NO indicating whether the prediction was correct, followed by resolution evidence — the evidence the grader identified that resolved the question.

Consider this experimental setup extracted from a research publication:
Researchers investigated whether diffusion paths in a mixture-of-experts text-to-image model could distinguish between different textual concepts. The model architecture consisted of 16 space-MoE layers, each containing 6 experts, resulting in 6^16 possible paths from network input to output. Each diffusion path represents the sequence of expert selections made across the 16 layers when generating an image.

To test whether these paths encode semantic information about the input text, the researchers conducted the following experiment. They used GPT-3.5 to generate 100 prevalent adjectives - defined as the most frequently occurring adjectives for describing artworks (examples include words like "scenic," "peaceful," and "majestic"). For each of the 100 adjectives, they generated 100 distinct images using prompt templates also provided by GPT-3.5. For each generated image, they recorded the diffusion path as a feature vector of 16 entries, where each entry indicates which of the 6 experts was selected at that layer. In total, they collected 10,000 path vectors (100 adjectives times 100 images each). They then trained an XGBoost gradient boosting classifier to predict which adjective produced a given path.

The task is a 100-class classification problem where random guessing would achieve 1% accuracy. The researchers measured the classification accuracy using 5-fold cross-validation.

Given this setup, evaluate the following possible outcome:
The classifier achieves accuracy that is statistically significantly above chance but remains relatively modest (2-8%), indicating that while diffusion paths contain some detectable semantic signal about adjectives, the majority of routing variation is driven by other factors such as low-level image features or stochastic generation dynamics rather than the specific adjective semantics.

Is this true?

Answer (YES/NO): NO